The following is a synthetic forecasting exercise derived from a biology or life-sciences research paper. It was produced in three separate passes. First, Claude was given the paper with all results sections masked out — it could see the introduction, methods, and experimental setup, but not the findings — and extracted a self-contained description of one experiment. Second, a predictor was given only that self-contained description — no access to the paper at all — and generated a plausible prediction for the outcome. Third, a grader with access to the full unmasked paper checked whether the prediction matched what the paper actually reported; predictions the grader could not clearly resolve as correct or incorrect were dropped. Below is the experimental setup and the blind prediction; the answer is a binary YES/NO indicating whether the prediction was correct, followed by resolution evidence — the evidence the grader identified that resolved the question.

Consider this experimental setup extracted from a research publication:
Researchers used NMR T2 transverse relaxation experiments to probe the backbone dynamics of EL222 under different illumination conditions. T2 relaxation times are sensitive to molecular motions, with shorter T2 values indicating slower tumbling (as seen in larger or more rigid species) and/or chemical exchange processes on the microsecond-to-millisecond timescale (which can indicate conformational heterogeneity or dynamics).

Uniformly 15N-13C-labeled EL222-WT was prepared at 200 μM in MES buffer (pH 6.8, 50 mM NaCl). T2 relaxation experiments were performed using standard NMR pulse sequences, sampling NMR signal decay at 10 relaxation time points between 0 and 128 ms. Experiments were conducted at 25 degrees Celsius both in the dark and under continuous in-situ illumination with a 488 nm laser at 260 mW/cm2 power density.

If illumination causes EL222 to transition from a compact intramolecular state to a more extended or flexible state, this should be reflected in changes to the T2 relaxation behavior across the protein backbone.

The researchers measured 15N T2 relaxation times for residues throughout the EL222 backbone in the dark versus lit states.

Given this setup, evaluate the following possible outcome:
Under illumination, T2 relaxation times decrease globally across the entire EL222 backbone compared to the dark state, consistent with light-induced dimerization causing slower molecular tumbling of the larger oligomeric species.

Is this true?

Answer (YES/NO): NO